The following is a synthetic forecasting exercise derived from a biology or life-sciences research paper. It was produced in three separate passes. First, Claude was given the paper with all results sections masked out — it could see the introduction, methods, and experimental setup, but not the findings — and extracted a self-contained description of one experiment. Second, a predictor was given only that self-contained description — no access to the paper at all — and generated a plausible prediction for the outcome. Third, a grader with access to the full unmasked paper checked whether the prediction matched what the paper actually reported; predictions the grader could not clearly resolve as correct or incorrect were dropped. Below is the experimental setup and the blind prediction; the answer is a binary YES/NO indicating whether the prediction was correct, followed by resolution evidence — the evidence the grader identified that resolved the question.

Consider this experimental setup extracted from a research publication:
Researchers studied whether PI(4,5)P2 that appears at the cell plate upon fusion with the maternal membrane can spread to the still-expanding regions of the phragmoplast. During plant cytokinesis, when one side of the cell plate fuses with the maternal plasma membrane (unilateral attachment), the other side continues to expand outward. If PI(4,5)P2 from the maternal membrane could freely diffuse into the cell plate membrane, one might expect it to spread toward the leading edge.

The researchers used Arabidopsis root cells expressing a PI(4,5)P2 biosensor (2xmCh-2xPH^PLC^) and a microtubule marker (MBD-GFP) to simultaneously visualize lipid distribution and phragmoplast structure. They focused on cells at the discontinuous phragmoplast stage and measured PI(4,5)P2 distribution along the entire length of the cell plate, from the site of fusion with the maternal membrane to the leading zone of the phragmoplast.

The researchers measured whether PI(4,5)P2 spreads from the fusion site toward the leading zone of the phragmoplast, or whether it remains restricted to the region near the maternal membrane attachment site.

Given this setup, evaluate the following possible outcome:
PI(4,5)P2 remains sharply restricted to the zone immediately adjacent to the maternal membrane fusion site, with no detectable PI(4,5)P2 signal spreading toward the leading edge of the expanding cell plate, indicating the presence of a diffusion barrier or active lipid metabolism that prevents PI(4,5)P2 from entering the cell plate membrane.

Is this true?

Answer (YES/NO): YES